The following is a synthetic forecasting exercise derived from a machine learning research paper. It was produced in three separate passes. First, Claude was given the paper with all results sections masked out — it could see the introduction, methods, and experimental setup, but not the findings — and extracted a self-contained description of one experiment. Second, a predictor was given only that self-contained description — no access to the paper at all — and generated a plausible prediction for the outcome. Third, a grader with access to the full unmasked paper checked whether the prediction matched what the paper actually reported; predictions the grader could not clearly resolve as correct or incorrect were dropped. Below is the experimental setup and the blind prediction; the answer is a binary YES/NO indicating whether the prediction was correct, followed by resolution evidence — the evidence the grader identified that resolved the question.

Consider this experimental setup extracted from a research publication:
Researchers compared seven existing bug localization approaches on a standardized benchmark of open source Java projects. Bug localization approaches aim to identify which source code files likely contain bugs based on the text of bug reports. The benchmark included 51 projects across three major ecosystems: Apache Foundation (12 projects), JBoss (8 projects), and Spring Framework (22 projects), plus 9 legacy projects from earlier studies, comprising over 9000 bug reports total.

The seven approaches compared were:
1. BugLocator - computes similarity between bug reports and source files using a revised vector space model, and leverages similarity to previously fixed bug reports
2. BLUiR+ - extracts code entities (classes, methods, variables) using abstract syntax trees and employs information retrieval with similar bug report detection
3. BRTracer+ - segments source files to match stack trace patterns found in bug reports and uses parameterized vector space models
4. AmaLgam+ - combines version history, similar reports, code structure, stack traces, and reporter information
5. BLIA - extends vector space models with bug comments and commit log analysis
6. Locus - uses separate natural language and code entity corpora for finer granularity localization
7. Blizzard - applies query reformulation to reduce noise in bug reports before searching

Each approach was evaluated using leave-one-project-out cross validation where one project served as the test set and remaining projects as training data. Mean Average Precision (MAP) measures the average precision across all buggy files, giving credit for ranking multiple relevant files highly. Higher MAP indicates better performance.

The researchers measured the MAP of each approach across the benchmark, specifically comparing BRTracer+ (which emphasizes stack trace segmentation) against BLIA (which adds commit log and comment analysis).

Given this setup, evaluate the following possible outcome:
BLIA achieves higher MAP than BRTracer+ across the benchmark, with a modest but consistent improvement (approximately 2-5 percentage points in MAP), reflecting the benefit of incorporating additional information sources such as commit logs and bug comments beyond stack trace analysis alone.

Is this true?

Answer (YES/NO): NO